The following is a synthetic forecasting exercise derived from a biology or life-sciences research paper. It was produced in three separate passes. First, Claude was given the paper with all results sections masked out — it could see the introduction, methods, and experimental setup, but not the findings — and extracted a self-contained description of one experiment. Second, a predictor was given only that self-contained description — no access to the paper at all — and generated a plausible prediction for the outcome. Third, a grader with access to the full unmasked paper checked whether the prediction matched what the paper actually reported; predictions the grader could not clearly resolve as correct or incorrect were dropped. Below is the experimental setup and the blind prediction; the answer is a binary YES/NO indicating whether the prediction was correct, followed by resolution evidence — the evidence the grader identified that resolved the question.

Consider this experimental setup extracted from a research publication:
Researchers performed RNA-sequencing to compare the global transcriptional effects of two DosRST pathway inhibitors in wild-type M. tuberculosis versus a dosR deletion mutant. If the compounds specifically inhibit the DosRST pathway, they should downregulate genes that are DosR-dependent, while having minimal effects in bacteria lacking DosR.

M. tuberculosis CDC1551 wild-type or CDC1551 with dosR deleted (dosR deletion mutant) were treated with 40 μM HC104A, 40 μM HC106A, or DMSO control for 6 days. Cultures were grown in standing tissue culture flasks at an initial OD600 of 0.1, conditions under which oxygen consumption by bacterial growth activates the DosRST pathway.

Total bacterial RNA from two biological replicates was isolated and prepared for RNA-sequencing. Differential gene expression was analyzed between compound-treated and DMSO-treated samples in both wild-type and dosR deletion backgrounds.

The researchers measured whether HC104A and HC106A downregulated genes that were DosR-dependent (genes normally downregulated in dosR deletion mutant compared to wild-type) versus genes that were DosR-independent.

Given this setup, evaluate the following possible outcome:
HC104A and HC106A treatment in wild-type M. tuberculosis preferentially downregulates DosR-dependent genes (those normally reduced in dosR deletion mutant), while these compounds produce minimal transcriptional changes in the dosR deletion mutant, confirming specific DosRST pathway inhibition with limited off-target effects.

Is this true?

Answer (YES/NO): NO